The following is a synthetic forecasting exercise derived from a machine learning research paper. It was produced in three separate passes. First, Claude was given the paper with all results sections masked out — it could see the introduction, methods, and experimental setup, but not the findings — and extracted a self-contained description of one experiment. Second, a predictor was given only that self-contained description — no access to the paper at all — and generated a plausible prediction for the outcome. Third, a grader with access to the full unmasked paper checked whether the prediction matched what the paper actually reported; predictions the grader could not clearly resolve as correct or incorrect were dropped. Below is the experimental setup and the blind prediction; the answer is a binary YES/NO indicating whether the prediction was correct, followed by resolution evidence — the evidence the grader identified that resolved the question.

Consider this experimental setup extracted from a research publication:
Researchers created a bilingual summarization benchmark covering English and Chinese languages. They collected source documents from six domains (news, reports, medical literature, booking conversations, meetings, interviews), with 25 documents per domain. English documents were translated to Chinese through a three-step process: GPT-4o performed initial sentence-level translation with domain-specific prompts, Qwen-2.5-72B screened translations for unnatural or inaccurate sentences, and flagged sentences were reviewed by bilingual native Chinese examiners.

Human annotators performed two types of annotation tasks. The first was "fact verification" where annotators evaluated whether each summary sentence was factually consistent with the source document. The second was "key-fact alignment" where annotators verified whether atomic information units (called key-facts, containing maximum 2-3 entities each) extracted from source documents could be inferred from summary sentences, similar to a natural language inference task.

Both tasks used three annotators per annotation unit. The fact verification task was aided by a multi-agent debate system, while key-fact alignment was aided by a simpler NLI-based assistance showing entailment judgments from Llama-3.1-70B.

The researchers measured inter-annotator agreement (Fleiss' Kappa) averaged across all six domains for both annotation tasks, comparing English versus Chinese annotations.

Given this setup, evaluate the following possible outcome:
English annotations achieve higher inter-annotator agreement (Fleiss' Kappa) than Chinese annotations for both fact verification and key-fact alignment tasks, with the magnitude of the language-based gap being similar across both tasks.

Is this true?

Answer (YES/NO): NO